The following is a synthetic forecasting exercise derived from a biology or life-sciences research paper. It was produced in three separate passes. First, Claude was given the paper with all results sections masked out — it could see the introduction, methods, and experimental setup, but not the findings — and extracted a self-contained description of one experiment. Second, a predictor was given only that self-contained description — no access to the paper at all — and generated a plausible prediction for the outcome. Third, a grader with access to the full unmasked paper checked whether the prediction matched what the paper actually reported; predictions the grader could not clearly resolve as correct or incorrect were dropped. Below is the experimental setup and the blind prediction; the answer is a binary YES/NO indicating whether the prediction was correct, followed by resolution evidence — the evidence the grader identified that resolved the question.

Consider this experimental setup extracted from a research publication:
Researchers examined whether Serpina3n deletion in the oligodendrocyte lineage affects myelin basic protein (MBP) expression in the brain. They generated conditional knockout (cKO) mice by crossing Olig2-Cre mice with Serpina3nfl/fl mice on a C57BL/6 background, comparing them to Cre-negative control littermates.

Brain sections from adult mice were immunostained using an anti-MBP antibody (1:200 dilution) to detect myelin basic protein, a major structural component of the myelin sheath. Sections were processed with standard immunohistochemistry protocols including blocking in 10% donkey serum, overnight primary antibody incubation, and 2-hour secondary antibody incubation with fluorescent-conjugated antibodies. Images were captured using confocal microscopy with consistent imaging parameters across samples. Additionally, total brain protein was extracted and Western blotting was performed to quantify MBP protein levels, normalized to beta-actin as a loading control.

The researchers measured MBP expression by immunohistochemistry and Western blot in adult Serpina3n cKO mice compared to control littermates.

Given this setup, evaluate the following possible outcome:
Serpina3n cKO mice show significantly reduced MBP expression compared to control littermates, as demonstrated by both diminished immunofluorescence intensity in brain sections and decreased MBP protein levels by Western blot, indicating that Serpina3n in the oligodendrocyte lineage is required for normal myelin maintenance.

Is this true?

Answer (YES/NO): NO